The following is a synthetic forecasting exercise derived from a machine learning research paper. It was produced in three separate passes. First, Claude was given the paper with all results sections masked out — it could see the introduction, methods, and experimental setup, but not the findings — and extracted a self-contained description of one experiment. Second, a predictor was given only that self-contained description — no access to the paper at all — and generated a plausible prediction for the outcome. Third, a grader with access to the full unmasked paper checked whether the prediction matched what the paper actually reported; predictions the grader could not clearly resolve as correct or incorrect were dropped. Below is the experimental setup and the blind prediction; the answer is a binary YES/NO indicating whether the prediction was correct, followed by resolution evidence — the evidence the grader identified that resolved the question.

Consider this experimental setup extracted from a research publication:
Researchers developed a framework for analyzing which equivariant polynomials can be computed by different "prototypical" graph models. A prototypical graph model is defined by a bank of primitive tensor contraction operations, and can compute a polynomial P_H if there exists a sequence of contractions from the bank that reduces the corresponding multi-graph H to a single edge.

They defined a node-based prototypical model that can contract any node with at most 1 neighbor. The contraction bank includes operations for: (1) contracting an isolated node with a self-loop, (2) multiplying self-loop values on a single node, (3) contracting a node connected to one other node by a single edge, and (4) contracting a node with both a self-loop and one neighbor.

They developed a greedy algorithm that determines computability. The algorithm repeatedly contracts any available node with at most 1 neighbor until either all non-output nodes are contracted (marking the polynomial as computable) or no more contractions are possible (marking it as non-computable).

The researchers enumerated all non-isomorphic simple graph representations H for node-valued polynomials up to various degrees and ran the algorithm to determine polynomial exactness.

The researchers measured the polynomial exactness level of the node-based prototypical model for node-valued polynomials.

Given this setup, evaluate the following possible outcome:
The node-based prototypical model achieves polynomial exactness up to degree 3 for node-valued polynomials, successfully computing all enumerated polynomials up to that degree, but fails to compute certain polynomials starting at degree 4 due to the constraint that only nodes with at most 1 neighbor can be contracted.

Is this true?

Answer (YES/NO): NO